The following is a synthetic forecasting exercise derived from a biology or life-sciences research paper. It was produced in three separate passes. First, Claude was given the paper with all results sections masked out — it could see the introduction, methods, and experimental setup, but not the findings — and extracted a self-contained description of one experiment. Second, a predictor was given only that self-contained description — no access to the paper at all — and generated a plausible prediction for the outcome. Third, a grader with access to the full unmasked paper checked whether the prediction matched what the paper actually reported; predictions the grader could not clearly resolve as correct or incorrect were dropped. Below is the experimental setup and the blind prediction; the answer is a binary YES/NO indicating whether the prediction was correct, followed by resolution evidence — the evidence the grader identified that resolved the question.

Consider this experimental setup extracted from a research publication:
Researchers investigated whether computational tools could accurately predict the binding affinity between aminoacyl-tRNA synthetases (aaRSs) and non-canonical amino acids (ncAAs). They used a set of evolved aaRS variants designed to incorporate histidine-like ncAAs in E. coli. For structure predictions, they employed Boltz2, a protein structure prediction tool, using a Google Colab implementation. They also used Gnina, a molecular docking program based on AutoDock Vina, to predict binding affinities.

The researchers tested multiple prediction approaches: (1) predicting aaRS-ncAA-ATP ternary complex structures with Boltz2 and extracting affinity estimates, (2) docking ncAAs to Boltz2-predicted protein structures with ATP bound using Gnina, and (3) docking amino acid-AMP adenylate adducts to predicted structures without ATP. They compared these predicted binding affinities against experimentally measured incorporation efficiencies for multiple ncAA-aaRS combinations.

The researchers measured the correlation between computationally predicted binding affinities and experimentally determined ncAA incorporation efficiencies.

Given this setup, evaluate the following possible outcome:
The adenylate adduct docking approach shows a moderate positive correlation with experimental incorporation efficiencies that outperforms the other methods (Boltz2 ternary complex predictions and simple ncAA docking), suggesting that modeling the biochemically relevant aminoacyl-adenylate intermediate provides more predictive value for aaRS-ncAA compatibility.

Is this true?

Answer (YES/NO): NO